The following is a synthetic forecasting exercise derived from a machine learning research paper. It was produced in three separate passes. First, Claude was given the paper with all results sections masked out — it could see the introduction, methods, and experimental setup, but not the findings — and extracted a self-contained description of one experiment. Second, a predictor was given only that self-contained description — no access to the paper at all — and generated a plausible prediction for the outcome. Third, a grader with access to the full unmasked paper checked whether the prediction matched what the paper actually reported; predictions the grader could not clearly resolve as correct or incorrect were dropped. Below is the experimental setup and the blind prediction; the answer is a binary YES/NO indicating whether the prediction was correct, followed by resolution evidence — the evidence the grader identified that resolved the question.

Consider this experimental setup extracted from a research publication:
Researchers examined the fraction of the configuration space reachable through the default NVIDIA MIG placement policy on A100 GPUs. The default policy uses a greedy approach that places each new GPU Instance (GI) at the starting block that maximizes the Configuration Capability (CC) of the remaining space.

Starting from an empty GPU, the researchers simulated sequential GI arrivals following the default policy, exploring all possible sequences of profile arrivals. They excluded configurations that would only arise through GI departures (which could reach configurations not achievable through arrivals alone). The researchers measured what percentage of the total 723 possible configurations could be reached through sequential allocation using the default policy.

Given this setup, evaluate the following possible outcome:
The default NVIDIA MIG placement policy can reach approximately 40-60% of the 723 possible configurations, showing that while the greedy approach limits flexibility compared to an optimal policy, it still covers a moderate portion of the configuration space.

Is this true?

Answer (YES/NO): NO